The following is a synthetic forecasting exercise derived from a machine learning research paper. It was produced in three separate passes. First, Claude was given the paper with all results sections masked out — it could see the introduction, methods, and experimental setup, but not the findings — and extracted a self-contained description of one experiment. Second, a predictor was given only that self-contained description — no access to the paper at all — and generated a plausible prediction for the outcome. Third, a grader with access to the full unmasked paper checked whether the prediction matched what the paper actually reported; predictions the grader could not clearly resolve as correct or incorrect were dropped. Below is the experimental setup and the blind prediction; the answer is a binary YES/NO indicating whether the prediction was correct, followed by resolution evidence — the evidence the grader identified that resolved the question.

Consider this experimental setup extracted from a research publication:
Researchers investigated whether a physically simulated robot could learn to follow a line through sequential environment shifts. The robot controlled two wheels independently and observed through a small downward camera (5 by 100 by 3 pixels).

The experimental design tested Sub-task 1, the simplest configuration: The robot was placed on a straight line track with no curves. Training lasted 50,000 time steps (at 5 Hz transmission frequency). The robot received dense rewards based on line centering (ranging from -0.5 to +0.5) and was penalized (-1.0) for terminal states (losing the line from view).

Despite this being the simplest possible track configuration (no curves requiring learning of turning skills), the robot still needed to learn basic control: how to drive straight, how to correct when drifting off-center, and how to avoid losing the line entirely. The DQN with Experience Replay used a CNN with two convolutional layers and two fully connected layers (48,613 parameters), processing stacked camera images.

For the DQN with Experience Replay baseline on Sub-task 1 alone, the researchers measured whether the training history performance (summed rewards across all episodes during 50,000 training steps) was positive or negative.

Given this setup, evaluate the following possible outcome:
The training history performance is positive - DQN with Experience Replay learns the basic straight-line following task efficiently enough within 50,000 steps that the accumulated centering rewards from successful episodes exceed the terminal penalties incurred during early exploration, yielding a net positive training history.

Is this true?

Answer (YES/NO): NO